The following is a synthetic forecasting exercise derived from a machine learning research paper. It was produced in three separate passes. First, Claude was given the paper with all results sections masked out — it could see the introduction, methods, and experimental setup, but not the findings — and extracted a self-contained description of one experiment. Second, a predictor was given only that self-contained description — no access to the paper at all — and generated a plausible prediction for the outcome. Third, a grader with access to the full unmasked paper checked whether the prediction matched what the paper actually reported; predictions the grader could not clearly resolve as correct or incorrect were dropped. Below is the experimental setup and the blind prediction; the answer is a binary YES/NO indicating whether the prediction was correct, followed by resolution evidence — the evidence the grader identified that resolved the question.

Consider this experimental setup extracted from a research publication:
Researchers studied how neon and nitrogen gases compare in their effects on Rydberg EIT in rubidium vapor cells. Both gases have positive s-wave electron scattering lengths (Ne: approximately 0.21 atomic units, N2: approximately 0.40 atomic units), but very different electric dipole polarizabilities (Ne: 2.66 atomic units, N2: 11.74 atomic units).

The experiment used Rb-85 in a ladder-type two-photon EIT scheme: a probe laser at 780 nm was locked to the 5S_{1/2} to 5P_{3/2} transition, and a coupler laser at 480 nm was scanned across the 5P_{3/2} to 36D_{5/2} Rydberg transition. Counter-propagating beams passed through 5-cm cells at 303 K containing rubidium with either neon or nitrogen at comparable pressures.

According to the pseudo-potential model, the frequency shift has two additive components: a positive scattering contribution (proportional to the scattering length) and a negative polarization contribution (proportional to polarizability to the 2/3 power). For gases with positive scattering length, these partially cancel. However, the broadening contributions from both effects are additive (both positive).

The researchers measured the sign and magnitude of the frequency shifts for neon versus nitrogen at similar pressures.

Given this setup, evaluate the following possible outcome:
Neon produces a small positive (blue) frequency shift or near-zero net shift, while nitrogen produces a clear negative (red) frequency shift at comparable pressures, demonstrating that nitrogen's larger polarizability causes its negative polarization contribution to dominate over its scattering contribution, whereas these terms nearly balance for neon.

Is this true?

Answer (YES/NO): NO